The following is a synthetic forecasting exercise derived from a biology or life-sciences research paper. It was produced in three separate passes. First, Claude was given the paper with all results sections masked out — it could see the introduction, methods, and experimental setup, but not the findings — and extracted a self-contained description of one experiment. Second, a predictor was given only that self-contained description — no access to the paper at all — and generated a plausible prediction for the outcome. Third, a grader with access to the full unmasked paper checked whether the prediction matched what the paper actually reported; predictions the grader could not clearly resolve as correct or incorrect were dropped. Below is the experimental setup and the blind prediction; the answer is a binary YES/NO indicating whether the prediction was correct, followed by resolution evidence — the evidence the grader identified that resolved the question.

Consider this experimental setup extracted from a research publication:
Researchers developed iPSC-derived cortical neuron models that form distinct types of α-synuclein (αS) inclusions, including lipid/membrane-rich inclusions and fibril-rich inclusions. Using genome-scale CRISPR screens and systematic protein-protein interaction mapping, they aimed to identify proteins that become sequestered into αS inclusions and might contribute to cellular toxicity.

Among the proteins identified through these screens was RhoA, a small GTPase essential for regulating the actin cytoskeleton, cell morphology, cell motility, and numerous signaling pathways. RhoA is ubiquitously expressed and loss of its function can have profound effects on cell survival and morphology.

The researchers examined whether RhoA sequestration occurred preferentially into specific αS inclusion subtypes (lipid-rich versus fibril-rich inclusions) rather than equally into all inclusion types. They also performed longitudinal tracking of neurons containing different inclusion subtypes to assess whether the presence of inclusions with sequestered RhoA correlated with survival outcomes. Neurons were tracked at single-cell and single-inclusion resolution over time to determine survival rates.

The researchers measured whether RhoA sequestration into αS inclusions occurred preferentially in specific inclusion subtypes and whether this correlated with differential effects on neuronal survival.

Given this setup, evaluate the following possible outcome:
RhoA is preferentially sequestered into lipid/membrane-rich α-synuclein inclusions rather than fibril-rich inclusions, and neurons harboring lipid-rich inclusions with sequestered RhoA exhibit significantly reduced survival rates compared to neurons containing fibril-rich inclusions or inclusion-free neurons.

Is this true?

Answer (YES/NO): NO